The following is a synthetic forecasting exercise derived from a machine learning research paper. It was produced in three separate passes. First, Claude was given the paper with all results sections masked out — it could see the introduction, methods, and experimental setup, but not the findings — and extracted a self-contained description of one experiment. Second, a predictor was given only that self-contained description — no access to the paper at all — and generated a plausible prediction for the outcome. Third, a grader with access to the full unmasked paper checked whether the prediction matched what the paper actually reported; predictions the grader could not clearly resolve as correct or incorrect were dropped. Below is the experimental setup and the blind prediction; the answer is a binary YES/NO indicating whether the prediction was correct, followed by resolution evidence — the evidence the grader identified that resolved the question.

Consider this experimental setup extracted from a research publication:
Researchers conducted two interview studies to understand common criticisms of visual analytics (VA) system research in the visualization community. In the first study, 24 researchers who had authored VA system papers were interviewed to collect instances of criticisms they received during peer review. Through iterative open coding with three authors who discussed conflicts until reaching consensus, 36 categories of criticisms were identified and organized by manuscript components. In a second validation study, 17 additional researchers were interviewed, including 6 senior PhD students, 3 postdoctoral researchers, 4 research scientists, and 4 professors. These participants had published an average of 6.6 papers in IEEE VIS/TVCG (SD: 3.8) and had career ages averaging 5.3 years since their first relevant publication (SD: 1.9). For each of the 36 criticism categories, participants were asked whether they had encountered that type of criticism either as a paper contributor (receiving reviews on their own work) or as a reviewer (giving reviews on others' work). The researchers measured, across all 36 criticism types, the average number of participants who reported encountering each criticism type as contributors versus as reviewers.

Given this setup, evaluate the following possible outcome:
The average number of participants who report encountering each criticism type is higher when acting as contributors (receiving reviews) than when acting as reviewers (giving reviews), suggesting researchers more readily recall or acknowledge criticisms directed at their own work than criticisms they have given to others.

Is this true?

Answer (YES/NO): NO